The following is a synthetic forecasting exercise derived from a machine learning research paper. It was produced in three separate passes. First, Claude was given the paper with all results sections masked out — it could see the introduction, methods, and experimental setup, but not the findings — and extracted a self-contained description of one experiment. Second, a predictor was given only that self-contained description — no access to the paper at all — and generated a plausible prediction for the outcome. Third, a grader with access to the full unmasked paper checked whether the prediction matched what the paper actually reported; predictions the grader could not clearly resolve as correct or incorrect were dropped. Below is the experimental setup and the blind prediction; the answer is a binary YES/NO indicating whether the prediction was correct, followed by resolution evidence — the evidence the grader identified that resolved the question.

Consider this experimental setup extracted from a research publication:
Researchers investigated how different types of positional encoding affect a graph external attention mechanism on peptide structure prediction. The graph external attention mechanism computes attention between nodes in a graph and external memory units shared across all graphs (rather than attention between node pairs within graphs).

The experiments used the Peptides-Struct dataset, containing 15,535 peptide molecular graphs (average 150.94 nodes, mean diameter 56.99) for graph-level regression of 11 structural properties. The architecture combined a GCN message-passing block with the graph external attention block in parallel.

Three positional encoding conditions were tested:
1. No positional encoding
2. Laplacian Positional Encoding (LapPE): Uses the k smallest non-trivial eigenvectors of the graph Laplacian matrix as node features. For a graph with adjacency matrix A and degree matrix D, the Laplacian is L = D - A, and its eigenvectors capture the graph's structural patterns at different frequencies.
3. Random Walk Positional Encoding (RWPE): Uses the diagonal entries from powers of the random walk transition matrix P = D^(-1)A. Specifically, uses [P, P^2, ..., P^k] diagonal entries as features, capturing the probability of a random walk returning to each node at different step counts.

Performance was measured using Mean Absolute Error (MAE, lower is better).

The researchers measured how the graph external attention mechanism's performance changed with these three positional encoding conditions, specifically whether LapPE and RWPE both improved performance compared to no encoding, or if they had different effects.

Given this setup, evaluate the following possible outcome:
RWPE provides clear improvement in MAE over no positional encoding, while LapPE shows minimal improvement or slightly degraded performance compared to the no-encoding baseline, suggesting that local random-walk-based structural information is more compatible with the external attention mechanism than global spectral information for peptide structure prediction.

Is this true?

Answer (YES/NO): NO